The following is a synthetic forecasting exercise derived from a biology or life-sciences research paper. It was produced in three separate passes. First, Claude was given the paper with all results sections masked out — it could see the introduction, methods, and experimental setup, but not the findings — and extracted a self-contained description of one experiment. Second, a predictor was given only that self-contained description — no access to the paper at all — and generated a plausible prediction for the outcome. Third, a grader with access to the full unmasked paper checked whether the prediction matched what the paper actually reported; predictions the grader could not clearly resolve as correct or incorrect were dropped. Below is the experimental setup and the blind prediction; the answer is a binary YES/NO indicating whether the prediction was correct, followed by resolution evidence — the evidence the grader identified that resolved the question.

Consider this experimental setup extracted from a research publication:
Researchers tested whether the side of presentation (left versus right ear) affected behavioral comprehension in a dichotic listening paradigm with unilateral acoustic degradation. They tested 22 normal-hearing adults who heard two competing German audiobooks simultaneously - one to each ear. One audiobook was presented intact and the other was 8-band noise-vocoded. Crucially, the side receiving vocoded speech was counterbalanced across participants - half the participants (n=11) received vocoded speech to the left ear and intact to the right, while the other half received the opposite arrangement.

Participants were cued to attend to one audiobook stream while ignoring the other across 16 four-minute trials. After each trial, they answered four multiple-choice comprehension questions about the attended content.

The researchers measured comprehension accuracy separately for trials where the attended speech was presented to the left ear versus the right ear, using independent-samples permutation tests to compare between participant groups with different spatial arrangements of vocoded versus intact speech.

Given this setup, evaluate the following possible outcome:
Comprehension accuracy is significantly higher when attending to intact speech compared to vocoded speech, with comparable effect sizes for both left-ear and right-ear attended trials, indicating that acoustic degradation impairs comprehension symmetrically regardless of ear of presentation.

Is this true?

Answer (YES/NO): YES